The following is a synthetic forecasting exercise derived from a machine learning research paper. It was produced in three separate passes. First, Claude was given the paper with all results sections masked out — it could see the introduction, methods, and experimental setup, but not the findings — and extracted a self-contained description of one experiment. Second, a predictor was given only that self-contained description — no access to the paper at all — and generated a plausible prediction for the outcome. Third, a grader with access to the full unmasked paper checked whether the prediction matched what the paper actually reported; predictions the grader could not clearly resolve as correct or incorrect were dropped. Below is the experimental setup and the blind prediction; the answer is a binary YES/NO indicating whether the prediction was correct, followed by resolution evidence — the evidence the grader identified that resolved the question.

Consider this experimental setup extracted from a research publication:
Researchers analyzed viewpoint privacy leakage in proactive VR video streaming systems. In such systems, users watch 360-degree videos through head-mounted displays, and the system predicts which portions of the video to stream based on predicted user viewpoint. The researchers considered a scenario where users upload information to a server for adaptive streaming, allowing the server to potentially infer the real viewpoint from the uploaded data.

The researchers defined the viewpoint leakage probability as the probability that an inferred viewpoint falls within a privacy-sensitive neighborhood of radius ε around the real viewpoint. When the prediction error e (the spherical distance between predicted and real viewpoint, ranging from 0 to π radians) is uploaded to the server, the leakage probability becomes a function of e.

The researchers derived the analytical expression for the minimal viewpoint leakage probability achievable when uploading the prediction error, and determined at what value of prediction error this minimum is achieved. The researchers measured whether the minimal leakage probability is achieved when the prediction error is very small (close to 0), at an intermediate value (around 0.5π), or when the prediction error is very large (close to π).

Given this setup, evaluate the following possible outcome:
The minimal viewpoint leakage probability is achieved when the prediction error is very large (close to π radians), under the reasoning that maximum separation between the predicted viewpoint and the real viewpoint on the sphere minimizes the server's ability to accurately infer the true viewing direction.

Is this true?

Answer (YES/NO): NO